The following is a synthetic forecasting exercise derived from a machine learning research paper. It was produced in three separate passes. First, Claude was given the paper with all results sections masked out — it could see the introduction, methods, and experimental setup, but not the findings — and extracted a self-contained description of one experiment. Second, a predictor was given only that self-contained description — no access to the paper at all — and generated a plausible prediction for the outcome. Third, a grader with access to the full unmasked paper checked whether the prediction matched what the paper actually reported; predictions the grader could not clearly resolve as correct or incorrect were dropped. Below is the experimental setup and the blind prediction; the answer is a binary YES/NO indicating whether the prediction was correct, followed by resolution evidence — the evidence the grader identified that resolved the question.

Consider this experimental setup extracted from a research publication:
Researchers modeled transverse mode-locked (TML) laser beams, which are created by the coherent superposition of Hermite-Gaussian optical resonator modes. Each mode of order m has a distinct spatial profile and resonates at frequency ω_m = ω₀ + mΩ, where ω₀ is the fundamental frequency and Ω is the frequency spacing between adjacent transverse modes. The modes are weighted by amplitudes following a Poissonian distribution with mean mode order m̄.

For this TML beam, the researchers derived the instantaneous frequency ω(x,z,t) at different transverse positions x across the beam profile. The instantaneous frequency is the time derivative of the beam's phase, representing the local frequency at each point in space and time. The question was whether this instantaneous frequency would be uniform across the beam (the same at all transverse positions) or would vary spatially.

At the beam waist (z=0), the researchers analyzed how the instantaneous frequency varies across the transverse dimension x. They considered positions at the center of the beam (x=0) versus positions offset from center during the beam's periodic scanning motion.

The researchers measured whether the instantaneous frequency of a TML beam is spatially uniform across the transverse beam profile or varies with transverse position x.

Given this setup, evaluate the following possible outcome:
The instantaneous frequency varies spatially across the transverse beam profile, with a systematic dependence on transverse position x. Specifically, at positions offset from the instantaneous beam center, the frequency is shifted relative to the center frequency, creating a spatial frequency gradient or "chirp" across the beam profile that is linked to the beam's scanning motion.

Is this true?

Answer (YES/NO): YES